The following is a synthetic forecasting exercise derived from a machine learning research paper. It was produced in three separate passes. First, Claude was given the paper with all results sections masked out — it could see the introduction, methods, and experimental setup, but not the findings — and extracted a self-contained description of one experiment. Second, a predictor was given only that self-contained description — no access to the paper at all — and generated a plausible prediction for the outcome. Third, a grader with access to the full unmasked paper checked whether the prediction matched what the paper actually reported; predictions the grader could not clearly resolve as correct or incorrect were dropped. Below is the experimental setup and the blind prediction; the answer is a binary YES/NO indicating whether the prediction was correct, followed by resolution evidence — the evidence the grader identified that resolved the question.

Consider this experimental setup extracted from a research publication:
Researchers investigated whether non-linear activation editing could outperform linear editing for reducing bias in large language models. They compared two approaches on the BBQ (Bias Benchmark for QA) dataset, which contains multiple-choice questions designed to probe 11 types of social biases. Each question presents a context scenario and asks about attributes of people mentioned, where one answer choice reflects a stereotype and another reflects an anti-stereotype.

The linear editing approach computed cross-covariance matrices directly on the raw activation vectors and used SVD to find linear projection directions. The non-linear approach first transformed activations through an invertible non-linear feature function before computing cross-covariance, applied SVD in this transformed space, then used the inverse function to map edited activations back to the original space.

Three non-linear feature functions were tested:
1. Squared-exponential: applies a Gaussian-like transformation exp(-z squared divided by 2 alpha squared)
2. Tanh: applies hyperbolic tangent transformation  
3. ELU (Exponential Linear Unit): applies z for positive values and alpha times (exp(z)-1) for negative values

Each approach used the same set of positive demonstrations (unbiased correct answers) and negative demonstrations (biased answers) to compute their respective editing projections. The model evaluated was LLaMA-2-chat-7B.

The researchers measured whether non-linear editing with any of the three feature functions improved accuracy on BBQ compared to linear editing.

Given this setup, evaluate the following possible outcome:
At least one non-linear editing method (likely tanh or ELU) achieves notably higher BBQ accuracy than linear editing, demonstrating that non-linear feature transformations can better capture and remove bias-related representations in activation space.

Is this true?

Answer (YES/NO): YES